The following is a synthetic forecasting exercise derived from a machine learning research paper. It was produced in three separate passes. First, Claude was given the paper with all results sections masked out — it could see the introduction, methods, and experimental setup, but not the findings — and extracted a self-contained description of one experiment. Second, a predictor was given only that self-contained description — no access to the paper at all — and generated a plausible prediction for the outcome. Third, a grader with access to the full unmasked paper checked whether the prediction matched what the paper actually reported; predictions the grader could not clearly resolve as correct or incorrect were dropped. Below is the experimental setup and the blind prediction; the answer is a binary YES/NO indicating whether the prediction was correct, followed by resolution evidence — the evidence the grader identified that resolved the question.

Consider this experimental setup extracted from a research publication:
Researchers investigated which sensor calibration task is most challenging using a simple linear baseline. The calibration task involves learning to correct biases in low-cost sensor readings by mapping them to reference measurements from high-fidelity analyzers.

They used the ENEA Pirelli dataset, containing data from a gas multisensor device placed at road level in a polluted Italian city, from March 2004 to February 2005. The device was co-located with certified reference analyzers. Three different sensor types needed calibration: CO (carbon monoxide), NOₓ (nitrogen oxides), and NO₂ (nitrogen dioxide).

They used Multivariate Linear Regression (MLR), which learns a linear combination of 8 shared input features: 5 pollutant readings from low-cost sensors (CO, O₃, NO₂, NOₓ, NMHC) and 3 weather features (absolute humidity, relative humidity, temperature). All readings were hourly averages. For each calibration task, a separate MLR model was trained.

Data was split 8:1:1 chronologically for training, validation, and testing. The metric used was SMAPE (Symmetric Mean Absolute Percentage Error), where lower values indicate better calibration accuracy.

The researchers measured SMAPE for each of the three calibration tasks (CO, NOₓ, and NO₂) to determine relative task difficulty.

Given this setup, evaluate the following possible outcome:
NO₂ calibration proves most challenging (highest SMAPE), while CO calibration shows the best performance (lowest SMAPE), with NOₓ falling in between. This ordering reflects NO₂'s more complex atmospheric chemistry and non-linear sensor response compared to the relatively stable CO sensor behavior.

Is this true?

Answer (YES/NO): NO